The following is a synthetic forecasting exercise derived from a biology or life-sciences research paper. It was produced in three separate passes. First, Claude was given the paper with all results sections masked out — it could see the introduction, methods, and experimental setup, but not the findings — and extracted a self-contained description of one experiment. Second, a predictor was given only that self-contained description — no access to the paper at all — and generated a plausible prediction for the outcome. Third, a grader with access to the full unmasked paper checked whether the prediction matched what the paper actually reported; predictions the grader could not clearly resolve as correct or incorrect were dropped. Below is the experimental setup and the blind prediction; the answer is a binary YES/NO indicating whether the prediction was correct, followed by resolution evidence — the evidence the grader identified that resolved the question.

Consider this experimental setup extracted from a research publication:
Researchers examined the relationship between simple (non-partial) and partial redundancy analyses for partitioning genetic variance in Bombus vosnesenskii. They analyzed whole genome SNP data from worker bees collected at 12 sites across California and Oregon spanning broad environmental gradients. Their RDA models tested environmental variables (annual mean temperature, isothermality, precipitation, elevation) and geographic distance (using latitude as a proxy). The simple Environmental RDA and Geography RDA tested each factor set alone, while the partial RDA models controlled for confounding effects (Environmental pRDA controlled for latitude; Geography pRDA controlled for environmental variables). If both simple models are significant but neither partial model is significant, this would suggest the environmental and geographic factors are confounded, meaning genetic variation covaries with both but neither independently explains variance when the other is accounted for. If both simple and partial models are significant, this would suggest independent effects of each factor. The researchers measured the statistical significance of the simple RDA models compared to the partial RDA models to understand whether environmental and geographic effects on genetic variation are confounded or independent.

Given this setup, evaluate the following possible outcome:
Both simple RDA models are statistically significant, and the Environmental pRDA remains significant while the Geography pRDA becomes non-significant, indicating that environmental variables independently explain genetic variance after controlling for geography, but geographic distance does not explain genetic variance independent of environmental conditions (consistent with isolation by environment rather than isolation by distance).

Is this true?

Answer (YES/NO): NO